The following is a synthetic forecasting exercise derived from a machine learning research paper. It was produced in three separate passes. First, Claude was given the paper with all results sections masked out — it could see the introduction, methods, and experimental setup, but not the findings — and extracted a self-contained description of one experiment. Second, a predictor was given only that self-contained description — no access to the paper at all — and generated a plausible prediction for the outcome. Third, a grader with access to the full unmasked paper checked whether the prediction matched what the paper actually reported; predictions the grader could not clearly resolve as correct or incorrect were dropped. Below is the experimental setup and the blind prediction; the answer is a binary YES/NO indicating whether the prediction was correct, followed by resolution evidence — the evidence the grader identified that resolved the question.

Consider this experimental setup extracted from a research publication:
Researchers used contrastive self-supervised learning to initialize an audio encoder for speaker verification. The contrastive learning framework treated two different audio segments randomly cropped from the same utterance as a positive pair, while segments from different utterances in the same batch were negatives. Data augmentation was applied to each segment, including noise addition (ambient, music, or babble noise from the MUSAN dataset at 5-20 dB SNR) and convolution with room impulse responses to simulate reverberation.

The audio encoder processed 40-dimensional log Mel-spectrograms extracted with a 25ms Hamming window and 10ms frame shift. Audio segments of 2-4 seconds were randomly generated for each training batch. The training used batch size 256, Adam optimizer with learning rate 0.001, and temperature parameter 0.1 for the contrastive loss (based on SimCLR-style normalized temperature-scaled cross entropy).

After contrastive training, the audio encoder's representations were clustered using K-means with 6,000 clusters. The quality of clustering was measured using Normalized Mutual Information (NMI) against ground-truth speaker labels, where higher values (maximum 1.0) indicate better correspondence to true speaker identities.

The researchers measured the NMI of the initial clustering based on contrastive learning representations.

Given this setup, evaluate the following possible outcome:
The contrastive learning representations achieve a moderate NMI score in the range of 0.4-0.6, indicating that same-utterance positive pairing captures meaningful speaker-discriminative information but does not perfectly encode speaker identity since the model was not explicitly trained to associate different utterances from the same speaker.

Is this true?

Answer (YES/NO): NO